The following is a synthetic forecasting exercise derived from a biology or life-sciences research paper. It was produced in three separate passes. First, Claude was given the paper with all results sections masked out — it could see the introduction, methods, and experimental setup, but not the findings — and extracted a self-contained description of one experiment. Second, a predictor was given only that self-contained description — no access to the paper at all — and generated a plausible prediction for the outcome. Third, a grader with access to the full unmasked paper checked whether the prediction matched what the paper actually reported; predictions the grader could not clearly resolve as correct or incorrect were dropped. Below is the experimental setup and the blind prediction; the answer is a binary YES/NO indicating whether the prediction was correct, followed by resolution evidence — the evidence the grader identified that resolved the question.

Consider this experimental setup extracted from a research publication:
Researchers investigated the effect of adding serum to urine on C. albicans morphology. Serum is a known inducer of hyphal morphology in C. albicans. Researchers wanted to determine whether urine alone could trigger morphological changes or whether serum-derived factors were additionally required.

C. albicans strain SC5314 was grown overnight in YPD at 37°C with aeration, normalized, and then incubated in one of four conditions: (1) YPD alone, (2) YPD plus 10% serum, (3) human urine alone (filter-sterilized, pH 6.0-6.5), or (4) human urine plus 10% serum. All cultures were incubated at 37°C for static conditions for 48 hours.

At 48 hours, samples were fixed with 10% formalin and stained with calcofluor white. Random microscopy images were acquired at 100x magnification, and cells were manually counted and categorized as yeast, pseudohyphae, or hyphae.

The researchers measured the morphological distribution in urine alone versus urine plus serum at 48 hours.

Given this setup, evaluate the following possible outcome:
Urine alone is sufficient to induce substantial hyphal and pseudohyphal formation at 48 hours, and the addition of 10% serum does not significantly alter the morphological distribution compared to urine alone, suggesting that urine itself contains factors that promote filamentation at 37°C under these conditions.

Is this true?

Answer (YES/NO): NO